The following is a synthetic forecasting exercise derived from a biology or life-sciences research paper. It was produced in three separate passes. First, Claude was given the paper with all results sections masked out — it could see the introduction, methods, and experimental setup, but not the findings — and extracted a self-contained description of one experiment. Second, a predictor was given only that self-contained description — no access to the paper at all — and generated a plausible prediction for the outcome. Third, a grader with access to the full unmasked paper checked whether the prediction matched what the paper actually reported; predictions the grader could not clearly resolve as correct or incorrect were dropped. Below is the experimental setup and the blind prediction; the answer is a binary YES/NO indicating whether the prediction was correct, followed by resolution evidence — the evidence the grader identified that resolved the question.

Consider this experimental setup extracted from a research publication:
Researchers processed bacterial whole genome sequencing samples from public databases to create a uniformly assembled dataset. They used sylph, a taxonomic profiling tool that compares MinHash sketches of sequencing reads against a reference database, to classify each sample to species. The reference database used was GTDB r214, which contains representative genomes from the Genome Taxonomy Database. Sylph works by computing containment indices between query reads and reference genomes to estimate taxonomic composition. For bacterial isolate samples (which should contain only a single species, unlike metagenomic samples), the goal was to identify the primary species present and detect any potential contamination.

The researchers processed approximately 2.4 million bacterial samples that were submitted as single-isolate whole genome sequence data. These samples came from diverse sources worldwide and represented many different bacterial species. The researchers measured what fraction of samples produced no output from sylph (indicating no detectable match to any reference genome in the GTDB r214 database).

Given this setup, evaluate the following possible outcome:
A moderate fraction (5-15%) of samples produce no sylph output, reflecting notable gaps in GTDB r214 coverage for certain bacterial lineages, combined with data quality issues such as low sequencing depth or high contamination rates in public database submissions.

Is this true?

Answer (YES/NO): NO